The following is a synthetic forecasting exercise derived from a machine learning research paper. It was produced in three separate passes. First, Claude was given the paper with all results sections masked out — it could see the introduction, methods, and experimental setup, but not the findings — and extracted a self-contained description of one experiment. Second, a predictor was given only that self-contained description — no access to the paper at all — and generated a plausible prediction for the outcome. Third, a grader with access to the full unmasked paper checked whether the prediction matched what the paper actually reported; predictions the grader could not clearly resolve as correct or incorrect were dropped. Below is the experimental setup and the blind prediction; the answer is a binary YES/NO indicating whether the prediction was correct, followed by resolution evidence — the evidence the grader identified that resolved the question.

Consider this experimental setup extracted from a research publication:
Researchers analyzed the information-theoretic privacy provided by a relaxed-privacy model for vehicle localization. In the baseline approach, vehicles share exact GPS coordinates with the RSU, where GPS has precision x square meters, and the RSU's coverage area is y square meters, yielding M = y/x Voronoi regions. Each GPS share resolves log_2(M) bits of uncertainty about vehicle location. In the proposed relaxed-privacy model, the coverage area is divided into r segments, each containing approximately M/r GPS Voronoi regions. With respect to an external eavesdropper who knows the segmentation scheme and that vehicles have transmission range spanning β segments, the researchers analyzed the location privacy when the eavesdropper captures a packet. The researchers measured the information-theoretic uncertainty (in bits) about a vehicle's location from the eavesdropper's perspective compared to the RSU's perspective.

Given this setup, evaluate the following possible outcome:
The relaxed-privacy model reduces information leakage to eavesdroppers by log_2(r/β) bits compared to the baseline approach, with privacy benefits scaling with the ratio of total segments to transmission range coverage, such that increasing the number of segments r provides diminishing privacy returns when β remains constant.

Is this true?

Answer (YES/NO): NO